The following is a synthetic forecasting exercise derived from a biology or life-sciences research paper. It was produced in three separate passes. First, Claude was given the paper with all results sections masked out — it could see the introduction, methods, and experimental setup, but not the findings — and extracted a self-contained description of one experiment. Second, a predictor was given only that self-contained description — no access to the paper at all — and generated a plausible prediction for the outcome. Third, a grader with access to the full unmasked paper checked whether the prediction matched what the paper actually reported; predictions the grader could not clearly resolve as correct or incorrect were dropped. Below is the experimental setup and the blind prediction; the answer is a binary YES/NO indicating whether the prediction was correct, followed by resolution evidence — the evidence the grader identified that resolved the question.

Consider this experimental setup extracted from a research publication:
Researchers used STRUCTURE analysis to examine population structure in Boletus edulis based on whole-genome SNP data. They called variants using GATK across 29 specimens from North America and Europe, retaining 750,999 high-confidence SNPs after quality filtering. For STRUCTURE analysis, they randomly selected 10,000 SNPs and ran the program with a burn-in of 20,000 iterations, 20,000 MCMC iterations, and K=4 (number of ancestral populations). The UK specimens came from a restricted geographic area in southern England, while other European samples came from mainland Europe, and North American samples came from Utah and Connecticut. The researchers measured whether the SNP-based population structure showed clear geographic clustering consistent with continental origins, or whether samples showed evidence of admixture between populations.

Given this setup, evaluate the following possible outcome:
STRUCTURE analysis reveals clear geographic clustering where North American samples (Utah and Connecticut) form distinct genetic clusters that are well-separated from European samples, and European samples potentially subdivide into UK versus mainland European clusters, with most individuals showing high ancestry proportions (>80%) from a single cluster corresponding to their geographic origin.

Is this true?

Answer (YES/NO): NO